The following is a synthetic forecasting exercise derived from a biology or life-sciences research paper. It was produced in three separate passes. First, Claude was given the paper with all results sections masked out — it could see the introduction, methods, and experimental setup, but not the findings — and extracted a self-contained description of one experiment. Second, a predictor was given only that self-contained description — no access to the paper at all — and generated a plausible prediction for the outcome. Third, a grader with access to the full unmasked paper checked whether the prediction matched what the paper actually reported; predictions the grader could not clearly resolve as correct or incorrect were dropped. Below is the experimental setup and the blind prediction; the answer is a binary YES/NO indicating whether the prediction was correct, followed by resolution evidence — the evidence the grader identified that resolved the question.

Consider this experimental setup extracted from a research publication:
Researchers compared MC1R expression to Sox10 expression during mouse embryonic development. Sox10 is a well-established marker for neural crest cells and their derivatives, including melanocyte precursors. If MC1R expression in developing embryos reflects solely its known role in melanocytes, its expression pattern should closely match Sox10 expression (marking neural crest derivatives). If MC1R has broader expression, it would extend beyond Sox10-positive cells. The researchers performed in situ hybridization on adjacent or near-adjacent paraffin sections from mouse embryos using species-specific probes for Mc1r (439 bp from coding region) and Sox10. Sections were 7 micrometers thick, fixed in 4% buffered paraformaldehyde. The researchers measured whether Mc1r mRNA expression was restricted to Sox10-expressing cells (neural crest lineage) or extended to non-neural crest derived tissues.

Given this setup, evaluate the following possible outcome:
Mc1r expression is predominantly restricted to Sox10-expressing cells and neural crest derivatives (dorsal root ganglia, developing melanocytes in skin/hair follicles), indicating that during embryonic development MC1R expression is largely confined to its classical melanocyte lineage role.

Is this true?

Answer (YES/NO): NO